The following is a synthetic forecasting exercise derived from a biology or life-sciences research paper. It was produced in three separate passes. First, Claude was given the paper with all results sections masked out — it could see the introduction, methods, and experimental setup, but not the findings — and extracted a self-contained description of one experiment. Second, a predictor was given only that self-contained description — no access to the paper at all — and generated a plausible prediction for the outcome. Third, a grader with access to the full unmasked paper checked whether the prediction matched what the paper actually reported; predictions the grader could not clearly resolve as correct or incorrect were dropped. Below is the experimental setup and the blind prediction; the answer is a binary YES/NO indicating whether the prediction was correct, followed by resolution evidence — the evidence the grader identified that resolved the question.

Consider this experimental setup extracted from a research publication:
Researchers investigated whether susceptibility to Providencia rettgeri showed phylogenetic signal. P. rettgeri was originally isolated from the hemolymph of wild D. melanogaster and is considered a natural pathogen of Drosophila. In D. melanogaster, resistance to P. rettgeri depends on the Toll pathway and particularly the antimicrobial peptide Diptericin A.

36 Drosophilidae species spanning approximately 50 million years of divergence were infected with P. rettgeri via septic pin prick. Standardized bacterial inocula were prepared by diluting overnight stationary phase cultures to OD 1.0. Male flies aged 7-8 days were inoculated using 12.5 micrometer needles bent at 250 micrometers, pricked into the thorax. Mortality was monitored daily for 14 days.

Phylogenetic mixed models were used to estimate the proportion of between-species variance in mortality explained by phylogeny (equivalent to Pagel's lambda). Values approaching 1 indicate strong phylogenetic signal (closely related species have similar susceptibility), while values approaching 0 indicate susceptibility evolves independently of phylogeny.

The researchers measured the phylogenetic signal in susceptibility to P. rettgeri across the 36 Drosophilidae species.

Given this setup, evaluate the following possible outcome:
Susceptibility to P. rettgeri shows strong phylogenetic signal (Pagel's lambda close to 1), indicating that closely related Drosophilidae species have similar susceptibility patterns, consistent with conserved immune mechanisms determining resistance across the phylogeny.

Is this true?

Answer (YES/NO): YES